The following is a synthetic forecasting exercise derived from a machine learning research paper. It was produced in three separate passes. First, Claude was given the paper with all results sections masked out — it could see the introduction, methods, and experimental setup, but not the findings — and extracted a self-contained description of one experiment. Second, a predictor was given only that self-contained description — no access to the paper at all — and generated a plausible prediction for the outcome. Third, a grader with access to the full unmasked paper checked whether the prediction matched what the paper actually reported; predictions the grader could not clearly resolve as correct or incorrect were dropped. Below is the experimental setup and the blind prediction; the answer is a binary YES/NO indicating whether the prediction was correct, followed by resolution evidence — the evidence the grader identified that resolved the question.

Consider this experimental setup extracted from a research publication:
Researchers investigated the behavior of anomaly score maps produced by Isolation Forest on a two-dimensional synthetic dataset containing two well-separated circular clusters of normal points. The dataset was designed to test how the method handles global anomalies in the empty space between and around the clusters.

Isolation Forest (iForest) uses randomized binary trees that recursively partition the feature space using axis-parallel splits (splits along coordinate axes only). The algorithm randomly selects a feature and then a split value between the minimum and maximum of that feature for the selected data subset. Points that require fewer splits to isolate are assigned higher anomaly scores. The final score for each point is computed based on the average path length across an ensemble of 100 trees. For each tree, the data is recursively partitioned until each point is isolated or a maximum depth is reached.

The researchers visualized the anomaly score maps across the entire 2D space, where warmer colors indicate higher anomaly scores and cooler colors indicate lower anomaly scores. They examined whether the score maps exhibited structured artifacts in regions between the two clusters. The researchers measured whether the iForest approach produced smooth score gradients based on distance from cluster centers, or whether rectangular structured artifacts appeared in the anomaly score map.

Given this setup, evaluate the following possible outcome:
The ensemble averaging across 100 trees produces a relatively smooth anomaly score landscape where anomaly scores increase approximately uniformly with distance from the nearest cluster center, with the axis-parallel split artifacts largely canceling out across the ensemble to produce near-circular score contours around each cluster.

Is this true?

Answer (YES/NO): NO